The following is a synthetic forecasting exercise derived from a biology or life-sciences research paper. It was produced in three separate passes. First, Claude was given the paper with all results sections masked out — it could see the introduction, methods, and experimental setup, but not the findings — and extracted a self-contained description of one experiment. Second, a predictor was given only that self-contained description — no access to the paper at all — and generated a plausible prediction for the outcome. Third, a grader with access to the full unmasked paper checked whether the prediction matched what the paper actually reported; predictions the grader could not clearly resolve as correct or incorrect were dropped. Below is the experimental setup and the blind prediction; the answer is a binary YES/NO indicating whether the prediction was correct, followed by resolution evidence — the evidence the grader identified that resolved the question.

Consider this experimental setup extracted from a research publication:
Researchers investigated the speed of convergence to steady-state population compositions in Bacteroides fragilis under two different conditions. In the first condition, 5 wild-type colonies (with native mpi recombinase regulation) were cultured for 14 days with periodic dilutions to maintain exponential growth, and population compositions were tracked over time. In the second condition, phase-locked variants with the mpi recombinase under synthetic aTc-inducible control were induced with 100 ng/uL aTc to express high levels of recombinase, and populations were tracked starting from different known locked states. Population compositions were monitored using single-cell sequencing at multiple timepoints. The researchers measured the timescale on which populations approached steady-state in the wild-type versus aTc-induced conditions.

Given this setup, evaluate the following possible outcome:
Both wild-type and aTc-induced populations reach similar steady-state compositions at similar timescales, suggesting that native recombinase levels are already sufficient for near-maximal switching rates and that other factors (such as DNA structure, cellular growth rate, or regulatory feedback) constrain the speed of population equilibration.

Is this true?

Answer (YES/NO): NO